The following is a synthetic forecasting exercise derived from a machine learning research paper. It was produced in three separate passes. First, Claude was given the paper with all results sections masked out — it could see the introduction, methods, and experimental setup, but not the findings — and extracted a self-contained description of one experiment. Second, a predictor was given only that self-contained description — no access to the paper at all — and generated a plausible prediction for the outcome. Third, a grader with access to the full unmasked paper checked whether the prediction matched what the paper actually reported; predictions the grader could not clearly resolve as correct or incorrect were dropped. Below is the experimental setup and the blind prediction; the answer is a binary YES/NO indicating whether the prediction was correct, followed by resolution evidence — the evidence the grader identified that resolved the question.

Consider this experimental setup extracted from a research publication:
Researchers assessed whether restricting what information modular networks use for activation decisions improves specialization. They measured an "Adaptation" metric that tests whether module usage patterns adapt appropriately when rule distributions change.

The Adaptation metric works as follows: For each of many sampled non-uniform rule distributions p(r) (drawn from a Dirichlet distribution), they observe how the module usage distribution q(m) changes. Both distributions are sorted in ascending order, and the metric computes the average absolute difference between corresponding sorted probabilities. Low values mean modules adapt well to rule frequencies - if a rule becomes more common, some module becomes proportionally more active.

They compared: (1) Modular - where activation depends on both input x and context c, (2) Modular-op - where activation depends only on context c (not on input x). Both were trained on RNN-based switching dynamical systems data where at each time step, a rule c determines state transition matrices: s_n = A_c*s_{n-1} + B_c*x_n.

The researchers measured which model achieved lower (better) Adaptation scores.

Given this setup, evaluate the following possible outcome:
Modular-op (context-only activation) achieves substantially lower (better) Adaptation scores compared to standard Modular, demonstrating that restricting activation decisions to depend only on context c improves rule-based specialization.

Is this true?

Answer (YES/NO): NO